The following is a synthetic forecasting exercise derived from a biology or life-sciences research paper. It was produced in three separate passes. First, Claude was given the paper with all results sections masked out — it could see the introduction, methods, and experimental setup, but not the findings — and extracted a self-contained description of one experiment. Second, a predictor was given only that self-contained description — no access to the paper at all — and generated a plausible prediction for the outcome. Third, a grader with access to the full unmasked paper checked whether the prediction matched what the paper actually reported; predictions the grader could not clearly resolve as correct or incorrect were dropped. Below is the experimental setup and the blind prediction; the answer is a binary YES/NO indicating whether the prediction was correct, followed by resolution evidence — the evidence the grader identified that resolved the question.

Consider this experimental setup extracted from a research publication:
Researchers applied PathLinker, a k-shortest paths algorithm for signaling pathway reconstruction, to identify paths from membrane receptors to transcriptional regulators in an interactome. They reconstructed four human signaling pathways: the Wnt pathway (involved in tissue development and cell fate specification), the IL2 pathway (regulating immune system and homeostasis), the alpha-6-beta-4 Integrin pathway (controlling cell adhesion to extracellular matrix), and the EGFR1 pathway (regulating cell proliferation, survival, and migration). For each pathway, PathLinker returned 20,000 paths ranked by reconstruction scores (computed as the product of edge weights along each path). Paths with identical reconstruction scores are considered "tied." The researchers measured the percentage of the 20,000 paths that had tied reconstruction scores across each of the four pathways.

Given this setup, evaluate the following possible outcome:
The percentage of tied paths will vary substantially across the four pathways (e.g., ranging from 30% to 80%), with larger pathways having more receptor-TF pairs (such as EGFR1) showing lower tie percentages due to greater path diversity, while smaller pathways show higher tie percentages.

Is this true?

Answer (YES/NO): NO